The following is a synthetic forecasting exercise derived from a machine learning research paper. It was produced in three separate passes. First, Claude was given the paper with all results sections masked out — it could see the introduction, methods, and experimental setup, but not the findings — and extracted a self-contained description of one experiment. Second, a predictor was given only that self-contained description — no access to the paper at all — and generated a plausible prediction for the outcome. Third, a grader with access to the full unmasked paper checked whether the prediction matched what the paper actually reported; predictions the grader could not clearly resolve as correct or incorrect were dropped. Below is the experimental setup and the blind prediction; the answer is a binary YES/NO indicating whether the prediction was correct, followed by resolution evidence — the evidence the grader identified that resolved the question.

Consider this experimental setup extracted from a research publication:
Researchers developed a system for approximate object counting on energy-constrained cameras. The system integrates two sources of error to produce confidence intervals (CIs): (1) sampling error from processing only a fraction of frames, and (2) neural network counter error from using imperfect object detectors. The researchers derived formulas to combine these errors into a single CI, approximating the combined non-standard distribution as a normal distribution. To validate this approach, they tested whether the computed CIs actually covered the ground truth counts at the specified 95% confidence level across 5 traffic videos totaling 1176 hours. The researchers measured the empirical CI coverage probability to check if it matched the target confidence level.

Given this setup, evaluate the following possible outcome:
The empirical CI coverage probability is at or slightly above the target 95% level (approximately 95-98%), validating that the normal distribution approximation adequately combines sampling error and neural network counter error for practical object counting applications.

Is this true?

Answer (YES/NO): YES